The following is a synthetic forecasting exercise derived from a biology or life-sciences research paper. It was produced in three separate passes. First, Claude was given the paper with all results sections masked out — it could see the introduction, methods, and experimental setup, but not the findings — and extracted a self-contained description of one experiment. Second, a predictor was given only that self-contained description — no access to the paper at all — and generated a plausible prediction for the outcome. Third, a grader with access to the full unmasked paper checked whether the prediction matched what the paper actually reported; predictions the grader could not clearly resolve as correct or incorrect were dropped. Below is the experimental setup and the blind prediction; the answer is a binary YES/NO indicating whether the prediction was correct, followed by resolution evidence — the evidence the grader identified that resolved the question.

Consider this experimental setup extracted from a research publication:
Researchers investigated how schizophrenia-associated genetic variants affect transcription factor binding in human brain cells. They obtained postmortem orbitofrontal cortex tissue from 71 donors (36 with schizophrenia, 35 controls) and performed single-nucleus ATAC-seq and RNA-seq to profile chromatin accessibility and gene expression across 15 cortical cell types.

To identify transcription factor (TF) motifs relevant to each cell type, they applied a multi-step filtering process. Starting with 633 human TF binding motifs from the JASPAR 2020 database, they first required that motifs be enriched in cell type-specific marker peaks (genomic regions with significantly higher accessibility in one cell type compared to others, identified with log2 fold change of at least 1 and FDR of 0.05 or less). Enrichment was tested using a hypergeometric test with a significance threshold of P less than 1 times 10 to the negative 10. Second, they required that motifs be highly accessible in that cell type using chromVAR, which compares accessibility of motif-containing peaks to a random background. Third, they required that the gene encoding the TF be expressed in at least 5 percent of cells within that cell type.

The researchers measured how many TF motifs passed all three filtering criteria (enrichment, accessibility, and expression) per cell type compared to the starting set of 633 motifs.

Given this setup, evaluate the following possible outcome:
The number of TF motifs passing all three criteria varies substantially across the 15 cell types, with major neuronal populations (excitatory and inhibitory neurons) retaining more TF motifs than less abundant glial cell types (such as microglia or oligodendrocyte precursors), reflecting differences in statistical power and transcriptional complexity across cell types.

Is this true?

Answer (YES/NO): NO